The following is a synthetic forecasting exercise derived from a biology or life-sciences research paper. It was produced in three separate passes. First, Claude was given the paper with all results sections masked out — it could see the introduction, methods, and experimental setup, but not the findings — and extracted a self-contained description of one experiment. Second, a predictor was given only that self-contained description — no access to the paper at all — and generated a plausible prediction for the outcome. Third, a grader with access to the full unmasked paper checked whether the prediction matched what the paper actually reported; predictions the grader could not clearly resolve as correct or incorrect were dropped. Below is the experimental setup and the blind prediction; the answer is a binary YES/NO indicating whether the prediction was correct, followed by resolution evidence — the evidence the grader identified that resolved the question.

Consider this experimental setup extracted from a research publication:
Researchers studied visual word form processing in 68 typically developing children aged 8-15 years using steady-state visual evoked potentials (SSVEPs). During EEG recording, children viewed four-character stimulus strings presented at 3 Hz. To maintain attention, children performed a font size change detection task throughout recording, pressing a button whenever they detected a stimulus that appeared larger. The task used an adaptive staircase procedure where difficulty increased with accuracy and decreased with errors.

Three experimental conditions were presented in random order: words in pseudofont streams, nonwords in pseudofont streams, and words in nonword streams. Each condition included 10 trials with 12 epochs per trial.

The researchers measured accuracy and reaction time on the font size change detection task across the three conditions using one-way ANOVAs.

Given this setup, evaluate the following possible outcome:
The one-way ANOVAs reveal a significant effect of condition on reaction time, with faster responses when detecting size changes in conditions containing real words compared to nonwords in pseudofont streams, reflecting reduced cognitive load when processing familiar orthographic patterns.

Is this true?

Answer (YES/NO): NO